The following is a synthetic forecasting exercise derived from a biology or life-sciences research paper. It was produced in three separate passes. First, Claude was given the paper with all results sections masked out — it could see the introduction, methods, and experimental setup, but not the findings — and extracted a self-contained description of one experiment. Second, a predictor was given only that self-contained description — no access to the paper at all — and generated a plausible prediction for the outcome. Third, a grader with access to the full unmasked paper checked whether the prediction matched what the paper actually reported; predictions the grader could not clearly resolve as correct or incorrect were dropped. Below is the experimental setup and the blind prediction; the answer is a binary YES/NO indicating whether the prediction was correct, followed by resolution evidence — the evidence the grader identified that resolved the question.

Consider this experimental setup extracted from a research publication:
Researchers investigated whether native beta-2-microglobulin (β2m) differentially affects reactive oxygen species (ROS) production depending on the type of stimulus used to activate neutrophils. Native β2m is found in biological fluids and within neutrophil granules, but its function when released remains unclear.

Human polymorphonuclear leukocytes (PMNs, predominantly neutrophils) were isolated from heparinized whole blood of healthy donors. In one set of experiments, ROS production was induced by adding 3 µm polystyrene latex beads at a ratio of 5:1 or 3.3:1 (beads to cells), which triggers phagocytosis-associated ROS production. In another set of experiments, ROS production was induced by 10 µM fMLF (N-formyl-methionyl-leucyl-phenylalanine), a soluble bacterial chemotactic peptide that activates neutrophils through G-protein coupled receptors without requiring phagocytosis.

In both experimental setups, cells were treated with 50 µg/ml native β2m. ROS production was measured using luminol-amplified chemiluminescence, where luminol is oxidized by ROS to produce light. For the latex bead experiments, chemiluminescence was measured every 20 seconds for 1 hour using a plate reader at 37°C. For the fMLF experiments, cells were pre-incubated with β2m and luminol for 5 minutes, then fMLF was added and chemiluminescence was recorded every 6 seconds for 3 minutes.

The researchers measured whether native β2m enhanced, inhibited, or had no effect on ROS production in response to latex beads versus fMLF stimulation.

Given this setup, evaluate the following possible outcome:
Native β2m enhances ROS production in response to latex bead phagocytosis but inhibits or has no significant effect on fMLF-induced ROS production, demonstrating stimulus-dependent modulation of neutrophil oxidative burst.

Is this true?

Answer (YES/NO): YES